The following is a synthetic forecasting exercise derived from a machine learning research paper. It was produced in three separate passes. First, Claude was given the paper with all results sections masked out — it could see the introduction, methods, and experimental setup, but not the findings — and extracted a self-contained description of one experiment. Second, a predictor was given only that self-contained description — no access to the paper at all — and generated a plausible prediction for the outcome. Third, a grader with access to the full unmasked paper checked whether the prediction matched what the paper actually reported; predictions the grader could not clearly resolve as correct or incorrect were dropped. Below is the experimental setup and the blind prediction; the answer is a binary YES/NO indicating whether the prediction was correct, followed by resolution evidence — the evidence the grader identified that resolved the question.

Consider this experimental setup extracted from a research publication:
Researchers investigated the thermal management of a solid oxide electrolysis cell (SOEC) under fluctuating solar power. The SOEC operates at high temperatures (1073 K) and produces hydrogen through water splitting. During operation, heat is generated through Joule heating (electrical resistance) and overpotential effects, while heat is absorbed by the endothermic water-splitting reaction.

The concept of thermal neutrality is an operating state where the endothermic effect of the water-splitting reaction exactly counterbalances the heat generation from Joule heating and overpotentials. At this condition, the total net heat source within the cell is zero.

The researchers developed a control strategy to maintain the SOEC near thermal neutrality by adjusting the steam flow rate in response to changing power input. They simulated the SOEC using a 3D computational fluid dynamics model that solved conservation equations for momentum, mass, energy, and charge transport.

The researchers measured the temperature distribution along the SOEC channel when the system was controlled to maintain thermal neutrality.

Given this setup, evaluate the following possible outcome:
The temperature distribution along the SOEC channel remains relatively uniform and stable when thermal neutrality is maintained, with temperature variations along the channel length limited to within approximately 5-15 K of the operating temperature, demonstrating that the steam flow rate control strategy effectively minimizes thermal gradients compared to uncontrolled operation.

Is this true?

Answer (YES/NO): NO